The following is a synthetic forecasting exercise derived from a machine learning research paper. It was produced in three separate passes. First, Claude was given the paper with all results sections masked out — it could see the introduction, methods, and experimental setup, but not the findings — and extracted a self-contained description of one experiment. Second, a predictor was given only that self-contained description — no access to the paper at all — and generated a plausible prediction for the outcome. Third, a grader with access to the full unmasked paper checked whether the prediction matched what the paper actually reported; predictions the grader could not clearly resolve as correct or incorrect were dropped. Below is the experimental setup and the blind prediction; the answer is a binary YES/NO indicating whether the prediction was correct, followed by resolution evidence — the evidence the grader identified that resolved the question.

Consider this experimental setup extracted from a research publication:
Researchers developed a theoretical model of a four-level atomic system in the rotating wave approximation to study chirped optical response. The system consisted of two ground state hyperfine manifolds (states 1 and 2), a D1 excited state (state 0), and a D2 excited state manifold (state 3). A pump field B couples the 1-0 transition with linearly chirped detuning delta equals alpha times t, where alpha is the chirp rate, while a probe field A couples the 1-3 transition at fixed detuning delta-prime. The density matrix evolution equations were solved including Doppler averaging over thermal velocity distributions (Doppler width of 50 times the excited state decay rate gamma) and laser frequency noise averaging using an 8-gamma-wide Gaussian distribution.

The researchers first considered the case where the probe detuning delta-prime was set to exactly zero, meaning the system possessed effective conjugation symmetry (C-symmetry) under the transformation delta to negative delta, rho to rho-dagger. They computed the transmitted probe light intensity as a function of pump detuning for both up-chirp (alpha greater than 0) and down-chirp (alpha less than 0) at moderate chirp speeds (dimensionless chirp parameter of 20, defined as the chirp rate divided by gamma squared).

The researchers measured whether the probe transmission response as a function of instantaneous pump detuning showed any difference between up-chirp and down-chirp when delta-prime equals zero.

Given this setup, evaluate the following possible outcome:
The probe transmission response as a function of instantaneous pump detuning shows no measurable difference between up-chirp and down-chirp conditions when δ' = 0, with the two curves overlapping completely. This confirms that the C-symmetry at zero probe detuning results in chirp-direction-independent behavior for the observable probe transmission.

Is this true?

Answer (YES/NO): YES